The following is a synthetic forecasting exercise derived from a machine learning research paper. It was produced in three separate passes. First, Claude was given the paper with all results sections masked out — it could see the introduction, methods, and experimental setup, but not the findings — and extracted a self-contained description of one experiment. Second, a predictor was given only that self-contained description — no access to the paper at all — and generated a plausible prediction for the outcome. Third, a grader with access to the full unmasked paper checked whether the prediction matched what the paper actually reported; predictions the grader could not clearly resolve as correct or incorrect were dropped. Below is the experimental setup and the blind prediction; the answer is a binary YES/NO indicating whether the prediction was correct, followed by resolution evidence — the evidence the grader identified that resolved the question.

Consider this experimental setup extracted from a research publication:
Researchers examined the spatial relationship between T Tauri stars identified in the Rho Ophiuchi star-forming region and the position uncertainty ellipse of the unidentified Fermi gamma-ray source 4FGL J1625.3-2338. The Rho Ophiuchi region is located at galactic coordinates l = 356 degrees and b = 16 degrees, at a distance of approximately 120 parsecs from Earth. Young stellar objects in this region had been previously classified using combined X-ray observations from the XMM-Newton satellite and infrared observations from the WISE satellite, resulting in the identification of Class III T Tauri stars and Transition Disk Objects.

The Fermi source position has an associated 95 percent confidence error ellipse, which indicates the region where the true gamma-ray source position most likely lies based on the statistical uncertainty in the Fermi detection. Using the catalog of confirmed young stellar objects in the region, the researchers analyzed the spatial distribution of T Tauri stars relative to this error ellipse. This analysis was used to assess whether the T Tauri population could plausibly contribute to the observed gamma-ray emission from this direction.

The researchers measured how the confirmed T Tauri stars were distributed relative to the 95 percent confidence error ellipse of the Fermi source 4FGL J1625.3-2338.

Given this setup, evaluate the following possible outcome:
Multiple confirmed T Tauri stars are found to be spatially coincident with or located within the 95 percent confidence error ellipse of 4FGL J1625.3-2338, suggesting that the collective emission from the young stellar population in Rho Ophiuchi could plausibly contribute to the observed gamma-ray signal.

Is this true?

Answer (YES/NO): YES